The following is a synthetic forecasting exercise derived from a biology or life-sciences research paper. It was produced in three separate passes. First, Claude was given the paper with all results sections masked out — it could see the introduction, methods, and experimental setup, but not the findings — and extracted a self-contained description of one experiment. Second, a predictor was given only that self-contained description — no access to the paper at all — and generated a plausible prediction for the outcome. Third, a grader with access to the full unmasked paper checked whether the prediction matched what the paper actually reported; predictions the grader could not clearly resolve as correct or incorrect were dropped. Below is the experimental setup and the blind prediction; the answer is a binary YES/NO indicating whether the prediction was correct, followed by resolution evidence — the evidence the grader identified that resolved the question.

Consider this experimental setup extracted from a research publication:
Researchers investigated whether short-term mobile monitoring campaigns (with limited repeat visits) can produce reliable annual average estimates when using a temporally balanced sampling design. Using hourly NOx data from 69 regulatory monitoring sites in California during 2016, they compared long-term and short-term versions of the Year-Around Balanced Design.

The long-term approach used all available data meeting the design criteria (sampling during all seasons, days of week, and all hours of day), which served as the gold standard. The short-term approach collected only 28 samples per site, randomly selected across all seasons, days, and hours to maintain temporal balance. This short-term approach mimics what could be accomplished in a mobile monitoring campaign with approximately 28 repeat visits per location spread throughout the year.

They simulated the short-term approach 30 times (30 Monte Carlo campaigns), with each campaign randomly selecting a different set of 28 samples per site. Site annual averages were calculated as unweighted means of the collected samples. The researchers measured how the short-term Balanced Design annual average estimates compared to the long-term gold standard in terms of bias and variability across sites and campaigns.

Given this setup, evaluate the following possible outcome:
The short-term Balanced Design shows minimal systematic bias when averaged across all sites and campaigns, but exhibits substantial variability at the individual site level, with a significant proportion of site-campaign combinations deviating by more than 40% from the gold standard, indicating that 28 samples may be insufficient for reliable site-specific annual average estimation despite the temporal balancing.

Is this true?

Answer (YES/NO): NO